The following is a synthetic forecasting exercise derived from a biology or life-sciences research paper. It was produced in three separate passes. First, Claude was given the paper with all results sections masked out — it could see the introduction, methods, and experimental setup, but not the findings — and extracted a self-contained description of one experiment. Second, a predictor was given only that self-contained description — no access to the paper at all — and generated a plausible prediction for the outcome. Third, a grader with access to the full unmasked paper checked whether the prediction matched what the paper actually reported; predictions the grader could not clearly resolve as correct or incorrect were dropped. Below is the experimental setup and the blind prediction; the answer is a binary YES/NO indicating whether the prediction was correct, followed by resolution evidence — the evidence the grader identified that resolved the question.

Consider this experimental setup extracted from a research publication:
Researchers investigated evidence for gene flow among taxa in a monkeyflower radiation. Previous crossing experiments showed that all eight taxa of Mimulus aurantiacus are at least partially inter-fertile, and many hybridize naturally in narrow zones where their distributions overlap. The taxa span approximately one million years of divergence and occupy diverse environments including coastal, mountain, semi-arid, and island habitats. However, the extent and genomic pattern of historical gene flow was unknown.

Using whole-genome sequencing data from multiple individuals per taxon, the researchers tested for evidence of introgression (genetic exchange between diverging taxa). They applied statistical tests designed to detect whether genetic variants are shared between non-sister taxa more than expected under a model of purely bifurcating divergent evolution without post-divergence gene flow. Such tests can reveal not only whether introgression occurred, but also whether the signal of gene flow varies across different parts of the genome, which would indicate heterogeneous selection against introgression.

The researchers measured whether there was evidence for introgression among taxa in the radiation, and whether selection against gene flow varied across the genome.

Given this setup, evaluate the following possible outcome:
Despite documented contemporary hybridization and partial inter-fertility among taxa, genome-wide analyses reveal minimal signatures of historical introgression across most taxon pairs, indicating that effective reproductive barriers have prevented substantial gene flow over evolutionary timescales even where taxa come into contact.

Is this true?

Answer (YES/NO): NO